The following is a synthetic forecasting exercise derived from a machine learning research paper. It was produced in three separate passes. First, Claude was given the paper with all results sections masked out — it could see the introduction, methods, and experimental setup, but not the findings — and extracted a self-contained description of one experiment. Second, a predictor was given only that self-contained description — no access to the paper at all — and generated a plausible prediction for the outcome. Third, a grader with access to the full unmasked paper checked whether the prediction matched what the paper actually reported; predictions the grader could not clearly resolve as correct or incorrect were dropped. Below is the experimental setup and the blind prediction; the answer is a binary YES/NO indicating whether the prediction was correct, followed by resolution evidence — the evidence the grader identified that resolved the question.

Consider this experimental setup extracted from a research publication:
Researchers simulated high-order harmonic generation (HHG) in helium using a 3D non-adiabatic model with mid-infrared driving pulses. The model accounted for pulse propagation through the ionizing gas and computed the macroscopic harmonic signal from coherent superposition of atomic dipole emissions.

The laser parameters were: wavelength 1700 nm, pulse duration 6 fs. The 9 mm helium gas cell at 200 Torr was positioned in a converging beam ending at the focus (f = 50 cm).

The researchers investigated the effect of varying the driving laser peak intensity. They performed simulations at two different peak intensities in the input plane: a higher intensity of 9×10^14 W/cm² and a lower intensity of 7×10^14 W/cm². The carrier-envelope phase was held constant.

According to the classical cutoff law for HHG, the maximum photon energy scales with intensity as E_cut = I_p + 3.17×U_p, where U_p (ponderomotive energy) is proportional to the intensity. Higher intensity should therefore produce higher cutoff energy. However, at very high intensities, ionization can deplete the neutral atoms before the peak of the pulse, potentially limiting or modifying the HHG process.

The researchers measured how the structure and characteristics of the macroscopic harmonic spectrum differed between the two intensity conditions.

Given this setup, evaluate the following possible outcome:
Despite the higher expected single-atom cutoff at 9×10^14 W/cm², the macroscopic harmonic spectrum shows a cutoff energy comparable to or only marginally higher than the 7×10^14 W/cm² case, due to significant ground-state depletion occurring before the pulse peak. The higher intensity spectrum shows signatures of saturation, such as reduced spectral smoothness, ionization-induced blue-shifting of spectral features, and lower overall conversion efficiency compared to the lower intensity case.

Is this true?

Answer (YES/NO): NO